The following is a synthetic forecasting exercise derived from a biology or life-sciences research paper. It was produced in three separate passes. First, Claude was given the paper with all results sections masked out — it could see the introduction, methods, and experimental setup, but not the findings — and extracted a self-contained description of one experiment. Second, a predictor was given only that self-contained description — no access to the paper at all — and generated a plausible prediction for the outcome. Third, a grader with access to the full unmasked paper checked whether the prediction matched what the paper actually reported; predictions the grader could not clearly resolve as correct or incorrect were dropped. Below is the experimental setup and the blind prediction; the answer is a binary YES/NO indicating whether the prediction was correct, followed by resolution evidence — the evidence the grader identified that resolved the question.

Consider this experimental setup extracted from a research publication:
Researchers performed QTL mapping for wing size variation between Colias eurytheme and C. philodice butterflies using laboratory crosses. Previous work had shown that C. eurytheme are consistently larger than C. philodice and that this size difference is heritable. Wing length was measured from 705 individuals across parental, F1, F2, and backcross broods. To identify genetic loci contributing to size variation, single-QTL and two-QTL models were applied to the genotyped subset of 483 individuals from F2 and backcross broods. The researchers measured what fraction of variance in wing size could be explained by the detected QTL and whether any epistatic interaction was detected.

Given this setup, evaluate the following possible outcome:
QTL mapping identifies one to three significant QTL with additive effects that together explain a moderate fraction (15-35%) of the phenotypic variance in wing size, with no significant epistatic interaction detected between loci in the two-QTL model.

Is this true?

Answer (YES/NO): YES